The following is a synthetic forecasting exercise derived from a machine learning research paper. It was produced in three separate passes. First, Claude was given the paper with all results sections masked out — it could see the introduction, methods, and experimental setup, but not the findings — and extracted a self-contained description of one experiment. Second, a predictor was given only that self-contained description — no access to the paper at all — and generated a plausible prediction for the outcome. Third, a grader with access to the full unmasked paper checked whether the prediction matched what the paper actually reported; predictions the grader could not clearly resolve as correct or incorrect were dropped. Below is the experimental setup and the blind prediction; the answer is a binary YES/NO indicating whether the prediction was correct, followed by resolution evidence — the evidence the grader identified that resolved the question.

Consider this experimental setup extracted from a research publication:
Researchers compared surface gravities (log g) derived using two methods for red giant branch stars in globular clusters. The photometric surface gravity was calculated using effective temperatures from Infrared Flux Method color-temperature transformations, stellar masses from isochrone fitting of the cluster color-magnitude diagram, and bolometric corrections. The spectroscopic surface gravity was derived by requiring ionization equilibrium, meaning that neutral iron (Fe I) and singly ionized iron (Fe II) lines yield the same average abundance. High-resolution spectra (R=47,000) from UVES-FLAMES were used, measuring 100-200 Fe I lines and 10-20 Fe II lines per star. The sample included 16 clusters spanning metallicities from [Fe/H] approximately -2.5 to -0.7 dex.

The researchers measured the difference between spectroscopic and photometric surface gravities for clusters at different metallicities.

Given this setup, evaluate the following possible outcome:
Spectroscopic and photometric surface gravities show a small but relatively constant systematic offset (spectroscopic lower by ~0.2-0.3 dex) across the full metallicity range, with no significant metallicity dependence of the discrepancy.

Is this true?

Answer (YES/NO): NO